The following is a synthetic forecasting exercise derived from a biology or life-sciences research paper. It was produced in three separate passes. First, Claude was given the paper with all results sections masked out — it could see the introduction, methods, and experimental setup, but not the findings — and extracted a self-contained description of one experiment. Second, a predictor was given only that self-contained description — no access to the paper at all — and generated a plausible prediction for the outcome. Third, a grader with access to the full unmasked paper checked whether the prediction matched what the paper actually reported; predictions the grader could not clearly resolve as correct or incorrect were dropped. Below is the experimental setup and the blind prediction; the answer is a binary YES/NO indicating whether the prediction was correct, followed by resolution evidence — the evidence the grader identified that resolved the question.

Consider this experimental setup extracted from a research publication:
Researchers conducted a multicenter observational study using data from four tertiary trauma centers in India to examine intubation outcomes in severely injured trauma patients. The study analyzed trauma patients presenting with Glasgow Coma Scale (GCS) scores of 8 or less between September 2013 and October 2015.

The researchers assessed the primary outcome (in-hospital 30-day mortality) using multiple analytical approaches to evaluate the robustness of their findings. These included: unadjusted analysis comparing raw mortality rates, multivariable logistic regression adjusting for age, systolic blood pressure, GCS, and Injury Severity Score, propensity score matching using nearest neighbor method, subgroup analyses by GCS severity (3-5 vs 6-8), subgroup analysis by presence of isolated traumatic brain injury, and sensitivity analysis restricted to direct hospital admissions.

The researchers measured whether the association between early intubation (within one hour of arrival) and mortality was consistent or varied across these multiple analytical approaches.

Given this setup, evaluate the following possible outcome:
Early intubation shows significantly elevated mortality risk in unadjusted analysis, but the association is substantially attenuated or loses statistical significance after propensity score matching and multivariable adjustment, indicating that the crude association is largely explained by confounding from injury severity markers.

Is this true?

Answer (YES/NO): NO